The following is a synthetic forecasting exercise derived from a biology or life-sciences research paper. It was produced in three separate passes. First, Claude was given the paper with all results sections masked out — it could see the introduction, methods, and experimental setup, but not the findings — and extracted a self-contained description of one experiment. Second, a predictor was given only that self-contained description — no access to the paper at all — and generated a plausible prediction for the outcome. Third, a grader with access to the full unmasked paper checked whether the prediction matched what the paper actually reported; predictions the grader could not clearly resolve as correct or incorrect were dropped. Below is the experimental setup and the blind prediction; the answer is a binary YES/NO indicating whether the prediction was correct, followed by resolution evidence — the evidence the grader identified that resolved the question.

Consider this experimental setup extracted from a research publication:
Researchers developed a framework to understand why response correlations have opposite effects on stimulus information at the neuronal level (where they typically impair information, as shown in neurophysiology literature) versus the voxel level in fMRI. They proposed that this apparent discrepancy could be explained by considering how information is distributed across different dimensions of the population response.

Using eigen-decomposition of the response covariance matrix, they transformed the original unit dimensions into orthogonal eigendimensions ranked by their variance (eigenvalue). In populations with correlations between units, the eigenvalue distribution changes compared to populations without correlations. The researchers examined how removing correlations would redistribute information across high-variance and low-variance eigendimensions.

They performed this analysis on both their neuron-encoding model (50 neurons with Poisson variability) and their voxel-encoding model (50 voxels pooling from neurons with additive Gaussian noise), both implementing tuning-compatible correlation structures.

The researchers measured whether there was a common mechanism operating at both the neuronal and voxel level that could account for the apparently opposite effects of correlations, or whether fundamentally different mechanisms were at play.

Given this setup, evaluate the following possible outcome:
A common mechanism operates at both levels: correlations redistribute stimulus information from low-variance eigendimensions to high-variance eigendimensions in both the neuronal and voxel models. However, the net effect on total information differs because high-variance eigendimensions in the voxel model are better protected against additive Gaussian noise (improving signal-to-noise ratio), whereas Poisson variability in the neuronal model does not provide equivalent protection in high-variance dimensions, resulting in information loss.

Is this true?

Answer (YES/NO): NO